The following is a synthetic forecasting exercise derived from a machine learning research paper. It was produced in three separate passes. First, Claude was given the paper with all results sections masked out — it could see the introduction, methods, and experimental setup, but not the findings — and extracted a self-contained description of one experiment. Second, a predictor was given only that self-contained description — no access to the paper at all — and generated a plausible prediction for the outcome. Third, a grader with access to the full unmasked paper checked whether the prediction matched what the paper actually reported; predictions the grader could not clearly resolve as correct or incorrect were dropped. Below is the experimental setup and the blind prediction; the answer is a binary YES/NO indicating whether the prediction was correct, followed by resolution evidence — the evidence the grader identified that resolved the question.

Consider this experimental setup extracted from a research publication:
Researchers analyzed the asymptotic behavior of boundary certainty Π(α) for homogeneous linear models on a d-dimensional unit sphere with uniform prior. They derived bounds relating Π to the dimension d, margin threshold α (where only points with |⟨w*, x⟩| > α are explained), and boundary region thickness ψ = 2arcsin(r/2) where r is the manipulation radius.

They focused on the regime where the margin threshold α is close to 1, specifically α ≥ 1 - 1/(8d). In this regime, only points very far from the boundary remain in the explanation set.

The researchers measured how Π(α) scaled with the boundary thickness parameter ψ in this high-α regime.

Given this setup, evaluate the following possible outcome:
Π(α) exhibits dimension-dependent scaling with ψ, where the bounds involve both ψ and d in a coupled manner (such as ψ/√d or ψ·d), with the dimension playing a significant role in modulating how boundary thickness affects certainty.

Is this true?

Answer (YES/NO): NO